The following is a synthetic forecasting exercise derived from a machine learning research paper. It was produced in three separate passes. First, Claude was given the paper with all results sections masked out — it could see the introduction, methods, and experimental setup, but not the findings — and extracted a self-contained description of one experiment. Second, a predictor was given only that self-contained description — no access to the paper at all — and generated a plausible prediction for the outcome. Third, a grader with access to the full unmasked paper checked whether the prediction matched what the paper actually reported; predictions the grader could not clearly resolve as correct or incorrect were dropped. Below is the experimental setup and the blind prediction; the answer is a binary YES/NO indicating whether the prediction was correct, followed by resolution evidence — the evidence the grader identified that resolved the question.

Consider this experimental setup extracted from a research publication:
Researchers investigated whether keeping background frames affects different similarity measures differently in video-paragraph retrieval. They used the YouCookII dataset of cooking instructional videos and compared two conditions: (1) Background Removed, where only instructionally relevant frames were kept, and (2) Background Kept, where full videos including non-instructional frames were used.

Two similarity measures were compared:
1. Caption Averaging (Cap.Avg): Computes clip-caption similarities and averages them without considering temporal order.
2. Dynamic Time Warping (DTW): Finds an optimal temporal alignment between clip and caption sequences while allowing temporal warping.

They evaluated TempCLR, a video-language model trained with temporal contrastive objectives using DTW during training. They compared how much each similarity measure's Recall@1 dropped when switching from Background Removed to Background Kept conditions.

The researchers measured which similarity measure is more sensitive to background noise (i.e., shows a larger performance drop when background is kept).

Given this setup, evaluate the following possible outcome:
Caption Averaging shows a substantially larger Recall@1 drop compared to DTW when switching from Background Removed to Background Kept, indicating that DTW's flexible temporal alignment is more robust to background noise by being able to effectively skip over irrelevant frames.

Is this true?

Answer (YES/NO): NO